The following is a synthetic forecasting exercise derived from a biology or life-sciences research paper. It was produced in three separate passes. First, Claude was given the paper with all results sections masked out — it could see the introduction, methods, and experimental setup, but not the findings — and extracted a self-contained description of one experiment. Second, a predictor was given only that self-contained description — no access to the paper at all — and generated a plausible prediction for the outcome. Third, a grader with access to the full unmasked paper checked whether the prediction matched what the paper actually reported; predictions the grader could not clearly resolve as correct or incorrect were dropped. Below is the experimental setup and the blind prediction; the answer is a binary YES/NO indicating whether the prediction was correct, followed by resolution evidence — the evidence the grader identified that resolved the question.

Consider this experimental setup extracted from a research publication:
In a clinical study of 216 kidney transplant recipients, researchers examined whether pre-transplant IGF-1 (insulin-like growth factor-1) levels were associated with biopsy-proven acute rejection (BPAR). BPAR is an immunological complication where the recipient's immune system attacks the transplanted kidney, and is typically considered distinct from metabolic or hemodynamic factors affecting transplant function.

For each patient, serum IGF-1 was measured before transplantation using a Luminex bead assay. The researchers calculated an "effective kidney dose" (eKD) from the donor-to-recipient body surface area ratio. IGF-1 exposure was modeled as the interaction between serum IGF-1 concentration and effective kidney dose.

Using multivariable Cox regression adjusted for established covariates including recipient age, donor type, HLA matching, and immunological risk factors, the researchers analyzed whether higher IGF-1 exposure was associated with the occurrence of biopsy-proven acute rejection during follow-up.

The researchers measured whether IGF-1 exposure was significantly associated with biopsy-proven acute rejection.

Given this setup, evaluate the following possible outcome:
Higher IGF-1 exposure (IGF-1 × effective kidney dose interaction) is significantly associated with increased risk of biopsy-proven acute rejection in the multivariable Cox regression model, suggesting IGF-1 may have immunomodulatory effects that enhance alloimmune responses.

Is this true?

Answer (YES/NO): NO